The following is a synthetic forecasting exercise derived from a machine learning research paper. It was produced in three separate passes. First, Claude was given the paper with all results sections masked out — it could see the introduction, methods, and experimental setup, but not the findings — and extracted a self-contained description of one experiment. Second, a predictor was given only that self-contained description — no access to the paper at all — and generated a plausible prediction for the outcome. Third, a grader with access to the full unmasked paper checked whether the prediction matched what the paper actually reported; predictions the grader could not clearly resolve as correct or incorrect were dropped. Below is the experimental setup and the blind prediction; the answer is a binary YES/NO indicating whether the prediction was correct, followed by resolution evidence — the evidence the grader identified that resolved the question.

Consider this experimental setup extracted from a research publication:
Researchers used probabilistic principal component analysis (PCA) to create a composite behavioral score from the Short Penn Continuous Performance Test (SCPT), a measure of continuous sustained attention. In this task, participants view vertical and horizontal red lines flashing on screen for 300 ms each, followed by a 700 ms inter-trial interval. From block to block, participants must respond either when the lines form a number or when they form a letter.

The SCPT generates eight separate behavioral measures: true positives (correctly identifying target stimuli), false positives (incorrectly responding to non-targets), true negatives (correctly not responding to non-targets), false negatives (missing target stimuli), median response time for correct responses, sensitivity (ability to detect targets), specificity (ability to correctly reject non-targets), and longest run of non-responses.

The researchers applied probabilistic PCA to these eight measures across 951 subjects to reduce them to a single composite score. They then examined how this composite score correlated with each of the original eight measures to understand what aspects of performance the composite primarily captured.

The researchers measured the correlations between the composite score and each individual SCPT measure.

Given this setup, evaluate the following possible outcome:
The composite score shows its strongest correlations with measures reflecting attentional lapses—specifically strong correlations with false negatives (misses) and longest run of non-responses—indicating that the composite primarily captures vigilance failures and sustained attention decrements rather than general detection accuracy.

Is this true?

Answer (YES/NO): NO